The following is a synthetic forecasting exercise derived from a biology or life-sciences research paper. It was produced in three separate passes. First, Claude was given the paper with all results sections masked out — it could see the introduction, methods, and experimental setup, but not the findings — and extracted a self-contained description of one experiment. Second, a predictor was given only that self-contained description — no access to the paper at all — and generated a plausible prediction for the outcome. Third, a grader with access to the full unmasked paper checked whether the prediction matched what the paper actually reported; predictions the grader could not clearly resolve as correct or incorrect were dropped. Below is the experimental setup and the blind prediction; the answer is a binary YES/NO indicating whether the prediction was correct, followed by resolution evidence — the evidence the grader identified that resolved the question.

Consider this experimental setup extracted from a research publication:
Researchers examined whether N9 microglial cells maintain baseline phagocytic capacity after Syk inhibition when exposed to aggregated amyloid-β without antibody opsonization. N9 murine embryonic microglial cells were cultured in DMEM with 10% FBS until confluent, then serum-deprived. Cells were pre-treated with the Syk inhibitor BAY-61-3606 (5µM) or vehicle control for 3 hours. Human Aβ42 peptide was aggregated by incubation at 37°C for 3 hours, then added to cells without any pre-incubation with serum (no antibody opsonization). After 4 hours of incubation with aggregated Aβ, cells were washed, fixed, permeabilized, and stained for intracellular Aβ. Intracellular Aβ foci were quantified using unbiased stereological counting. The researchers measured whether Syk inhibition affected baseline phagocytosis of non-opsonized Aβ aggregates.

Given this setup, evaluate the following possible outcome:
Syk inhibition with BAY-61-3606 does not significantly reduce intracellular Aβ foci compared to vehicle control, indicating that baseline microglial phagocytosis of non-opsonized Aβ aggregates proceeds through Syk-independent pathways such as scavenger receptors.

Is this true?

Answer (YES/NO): NO